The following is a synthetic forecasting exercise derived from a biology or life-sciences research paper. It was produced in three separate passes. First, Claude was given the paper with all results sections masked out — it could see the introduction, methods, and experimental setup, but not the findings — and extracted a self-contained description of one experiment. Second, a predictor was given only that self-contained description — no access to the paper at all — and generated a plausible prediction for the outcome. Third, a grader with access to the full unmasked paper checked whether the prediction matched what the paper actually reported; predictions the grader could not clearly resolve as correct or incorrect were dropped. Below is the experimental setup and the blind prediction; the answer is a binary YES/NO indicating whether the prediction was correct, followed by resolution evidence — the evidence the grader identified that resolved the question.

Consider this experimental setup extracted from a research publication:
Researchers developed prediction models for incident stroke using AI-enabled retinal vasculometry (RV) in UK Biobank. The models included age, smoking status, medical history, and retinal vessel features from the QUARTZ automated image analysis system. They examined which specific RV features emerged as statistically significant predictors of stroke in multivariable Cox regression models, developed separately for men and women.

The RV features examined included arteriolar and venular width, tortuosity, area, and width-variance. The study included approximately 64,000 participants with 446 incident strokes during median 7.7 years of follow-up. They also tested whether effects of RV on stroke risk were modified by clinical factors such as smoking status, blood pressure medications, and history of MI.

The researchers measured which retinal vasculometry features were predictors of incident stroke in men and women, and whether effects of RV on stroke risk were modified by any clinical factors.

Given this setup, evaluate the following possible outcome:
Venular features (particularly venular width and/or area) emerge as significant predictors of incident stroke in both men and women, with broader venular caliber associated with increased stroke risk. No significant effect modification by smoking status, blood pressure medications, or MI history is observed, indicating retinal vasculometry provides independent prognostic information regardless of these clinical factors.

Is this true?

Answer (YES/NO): NO